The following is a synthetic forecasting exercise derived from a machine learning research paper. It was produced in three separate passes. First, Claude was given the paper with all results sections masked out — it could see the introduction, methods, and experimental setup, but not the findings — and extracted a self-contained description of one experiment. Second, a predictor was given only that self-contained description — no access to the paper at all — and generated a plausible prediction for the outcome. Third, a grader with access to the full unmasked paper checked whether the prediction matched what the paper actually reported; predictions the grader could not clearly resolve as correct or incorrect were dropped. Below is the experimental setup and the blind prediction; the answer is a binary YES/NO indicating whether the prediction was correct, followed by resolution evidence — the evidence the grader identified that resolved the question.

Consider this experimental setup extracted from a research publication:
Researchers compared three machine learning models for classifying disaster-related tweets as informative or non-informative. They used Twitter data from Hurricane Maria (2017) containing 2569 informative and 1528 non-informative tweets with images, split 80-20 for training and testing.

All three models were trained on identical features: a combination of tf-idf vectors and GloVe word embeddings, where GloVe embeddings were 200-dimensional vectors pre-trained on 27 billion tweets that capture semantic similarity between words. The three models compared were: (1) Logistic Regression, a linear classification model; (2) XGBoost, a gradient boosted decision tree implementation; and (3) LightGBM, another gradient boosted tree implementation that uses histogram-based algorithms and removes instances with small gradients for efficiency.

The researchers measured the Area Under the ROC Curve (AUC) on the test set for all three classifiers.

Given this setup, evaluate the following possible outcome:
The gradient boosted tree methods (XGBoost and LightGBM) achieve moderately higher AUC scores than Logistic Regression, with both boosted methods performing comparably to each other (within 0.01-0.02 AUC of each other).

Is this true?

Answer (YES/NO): NO